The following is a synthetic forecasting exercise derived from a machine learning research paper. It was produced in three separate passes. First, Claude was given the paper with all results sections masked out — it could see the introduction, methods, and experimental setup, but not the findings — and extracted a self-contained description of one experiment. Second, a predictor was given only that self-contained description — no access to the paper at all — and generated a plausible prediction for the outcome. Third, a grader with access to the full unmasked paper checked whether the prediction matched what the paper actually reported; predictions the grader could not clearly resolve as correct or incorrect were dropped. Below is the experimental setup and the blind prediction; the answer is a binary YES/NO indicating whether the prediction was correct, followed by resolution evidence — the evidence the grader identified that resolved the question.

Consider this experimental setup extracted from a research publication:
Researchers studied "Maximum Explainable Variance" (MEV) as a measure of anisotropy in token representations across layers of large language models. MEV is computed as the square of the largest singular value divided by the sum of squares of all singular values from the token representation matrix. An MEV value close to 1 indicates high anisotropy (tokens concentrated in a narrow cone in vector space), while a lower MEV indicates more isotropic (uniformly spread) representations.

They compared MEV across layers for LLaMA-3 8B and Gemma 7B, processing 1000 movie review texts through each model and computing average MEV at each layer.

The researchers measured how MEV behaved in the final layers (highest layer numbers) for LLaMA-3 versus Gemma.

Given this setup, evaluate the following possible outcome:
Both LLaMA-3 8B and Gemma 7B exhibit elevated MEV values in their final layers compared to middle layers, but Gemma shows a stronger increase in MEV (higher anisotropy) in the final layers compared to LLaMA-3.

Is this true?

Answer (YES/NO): NO